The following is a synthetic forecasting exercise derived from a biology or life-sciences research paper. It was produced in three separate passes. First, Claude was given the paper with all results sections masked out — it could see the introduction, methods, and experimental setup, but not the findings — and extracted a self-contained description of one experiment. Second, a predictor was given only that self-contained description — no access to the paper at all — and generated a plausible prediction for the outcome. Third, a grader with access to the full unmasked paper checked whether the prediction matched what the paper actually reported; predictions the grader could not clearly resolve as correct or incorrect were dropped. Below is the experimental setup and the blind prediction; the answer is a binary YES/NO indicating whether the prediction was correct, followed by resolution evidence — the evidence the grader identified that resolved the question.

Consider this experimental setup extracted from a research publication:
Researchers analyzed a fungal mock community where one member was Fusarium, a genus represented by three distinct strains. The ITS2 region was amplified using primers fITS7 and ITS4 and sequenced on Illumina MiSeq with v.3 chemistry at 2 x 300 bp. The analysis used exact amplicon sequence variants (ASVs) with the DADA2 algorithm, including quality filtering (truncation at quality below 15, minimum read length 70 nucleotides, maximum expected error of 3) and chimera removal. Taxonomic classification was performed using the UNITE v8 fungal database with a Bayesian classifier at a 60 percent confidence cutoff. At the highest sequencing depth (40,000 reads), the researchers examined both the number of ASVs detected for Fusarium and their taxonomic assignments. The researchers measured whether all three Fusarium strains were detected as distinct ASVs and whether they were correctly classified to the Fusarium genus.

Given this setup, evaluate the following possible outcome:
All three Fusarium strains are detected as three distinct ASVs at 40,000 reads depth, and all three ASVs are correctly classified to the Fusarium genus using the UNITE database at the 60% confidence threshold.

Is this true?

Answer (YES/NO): NO